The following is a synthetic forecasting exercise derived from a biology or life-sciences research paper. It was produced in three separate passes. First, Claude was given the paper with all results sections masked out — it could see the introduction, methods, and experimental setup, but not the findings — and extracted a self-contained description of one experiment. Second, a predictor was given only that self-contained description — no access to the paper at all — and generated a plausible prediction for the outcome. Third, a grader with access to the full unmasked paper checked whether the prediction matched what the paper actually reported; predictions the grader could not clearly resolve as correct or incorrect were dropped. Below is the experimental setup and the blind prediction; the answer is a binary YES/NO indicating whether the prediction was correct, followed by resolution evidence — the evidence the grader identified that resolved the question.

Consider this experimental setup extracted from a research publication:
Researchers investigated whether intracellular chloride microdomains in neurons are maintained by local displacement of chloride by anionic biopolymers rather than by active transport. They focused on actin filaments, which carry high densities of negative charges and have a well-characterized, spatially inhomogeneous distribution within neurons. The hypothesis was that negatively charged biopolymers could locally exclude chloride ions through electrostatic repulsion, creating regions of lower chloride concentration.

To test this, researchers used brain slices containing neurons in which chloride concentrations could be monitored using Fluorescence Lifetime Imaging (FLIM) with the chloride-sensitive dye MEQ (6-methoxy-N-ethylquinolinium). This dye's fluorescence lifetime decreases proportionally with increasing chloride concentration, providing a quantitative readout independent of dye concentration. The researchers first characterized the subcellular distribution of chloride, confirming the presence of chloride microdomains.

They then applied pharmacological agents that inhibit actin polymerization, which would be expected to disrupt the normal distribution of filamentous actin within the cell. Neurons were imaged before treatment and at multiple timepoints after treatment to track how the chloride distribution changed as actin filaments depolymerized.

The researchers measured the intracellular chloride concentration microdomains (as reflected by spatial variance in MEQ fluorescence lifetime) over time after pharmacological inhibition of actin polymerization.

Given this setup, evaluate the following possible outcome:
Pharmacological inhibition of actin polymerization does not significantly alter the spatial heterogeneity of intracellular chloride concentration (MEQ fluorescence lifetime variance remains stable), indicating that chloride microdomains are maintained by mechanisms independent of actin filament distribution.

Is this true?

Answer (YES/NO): NO